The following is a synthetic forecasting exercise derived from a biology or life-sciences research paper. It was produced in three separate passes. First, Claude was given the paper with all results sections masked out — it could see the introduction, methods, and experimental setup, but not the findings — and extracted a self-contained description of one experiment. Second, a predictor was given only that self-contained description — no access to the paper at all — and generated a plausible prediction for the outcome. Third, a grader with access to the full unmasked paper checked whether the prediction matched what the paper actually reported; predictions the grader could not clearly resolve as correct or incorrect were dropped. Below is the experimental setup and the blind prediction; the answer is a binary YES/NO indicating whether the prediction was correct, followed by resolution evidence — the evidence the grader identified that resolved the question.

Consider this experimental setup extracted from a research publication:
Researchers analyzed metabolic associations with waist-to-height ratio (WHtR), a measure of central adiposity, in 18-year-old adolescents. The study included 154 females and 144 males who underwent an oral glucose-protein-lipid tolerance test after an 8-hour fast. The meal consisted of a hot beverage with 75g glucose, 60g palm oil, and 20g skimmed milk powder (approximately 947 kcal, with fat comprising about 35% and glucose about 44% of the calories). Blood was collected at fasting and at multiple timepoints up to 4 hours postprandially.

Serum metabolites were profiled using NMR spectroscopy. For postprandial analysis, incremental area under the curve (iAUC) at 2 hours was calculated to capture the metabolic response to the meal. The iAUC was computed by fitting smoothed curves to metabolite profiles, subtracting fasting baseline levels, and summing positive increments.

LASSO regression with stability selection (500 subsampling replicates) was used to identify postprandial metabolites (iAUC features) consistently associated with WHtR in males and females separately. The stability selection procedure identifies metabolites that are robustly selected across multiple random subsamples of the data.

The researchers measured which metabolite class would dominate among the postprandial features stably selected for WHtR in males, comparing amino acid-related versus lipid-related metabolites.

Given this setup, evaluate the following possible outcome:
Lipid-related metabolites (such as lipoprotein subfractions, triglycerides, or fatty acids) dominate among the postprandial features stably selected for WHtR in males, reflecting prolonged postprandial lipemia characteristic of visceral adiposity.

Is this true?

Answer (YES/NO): NO